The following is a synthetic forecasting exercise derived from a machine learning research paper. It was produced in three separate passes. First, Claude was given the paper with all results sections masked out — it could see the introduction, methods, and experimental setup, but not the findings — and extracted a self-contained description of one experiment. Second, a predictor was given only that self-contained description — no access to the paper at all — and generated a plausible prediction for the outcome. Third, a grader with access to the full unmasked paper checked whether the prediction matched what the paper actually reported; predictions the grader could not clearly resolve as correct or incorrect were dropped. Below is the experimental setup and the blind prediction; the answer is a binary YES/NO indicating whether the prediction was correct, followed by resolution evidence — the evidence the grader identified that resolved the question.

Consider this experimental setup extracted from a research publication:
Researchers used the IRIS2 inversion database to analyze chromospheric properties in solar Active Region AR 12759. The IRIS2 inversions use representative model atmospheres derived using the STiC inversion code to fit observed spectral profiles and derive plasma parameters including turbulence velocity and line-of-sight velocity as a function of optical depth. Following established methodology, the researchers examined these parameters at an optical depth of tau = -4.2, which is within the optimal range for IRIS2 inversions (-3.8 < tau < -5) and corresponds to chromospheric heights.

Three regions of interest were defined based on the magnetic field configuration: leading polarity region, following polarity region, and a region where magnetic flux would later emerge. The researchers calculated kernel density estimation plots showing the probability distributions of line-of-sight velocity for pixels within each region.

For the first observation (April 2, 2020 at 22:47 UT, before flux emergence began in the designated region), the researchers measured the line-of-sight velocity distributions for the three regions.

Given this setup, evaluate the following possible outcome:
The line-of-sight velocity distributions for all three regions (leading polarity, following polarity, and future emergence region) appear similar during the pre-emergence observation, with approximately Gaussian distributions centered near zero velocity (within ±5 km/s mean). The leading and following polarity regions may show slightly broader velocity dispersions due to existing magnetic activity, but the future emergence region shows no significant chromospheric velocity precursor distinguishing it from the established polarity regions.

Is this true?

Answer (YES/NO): NO